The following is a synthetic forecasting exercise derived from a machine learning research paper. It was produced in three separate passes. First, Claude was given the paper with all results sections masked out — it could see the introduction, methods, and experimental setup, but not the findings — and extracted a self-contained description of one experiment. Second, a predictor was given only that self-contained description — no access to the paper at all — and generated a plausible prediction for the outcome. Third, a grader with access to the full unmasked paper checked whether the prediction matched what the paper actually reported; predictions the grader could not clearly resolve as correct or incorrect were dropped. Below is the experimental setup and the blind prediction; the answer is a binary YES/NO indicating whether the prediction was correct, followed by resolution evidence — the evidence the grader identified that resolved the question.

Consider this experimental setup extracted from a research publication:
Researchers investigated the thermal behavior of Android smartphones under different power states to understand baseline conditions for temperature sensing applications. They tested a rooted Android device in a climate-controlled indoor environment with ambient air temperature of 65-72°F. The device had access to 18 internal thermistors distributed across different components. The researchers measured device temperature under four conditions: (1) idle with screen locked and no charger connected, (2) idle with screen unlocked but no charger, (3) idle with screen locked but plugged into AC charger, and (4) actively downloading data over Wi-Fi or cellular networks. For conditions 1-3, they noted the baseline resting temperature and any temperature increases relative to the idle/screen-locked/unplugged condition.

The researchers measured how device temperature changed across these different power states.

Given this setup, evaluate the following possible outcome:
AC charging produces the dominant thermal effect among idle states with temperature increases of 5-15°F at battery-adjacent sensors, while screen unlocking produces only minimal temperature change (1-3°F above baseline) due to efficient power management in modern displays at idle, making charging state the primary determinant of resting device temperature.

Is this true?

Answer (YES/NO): NO